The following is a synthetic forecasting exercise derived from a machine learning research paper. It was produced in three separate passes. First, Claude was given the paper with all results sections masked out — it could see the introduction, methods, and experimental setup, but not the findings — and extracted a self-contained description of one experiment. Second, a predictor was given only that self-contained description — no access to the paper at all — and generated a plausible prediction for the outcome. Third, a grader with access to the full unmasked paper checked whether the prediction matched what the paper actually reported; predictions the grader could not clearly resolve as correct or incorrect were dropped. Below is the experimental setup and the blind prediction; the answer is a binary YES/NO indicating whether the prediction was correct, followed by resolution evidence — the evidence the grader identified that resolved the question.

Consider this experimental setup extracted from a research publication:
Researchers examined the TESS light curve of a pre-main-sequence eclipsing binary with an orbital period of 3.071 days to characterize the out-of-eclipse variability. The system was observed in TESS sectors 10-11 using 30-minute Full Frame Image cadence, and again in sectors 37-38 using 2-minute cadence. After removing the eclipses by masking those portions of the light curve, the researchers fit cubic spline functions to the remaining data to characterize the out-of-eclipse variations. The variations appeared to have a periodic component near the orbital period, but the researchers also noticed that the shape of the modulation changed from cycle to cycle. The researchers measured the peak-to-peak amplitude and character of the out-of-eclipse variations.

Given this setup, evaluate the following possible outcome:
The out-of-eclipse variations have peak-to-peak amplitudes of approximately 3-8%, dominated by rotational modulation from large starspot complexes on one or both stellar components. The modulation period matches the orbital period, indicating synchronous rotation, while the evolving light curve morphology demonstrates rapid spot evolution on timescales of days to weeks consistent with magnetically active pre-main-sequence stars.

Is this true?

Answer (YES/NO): NO